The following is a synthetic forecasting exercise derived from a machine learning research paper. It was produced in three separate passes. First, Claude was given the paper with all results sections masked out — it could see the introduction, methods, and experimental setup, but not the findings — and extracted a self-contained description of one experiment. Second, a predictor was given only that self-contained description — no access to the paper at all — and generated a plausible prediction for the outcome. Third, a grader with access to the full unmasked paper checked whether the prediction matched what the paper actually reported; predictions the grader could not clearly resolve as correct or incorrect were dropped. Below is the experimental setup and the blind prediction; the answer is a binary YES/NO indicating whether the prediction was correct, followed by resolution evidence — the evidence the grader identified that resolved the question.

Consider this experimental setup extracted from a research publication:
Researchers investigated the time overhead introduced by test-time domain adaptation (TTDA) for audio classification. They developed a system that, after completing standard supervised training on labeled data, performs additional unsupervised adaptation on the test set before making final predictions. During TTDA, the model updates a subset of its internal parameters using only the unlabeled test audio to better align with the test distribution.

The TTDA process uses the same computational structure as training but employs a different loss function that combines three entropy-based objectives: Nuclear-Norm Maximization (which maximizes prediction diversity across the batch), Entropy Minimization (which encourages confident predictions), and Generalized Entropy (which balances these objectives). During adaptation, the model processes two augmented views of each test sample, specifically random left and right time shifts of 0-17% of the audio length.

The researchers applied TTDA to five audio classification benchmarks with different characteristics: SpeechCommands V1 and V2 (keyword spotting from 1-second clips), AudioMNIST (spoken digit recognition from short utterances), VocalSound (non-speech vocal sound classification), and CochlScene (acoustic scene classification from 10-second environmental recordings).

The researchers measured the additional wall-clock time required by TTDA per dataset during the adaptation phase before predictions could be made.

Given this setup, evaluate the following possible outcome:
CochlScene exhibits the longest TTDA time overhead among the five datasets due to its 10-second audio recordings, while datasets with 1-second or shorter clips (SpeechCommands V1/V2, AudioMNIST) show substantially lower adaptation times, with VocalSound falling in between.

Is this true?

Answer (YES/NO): NO